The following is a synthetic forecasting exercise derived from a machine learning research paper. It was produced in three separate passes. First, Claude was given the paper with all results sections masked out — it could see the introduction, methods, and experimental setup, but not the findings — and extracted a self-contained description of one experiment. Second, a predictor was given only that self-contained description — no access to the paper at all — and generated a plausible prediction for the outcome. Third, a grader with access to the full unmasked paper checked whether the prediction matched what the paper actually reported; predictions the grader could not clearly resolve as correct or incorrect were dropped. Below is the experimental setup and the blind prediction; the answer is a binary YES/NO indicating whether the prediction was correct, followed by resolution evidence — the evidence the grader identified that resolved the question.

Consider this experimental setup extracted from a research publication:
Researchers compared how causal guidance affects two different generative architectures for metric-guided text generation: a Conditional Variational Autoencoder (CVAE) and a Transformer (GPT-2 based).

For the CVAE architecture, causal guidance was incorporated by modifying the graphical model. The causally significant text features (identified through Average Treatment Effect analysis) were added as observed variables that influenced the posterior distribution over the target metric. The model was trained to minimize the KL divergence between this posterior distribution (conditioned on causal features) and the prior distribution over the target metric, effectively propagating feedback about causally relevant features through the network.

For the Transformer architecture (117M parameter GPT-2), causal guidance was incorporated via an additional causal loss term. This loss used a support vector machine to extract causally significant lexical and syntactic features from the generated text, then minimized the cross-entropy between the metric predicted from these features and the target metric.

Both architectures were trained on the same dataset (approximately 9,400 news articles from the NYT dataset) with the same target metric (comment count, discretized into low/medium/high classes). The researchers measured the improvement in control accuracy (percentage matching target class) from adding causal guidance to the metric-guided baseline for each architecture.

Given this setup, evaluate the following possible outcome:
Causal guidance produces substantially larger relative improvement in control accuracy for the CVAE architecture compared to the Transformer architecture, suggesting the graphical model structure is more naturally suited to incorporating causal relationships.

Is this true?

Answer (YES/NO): NO